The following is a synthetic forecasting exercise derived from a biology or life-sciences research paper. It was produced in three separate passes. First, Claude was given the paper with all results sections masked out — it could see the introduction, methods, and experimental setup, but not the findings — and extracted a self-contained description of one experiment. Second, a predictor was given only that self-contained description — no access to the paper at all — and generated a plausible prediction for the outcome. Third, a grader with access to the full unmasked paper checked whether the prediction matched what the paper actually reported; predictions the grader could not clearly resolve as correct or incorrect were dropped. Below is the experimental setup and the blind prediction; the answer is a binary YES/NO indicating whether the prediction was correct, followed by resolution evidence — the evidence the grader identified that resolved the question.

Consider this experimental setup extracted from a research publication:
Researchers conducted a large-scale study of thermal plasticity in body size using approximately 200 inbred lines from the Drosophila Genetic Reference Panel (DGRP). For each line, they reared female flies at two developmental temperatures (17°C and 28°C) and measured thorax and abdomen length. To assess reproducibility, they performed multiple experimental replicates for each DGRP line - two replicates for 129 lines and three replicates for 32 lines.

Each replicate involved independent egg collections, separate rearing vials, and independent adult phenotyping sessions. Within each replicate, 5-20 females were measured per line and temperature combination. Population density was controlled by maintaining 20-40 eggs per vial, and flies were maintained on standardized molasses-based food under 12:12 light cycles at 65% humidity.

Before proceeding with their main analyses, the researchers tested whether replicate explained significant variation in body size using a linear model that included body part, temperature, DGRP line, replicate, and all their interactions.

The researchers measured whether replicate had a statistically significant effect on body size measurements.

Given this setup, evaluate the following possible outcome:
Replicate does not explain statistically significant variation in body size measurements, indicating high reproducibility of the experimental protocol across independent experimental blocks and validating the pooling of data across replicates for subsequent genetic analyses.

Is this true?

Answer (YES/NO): YES